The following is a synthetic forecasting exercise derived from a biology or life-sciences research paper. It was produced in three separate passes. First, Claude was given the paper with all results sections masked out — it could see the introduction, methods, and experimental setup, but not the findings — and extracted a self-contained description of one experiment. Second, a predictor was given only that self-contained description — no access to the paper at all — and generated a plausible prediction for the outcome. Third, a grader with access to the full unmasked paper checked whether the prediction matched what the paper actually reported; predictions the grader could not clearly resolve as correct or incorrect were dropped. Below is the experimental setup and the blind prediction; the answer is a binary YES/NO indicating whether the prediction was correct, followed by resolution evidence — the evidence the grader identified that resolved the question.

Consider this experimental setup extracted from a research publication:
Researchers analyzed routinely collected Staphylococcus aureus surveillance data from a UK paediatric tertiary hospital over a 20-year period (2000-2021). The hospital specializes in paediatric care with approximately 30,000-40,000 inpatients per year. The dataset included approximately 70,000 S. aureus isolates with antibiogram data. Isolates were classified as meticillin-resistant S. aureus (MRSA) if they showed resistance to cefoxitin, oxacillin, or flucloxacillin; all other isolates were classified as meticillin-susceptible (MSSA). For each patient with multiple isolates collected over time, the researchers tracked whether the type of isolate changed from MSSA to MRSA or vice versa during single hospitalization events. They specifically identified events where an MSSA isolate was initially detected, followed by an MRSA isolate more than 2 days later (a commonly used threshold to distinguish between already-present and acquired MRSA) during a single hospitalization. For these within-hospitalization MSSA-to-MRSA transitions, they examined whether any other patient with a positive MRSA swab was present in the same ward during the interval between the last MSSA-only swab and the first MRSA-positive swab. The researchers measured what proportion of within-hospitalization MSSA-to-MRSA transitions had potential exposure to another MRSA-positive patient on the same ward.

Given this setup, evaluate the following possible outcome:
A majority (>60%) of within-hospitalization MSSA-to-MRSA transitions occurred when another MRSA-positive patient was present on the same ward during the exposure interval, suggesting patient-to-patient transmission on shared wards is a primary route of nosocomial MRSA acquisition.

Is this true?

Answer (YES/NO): NO